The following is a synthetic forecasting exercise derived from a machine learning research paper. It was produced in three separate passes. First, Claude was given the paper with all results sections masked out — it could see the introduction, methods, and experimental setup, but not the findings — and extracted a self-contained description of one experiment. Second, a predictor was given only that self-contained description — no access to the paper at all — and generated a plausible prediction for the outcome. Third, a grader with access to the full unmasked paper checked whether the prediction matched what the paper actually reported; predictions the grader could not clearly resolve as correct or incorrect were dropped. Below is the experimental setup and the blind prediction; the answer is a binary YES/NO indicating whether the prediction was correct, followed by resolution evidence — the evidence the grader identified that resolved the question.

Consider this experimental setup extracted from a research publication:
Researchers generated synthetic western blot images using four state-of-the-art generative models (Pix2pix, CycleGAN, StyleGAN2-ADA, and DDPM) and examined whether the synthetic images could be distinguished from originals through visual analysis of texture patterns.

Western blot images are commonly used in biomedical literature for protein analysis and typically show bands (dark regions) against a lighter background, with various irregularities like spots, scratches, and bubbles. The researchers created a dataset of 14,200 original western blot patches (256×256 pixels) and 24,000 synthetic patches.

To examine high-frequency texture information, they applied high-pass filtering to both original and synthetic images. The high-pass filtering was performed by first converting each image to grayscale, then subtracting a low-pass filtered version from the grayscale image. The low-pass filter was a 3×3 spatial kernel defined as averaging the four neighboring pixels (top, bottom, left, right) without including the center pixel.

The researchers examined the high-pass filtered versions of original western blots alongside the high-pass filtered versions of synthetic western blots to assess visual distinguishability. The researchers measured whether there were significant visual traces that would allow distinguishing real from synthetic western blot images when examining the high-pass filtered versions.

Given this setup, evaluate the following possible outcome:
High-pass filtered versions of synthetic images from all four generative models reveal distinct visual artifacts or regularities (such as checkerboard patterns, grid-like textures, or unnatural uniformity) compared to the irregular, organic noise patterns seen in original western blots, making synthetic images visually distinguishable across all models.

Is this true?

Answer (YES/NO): NO